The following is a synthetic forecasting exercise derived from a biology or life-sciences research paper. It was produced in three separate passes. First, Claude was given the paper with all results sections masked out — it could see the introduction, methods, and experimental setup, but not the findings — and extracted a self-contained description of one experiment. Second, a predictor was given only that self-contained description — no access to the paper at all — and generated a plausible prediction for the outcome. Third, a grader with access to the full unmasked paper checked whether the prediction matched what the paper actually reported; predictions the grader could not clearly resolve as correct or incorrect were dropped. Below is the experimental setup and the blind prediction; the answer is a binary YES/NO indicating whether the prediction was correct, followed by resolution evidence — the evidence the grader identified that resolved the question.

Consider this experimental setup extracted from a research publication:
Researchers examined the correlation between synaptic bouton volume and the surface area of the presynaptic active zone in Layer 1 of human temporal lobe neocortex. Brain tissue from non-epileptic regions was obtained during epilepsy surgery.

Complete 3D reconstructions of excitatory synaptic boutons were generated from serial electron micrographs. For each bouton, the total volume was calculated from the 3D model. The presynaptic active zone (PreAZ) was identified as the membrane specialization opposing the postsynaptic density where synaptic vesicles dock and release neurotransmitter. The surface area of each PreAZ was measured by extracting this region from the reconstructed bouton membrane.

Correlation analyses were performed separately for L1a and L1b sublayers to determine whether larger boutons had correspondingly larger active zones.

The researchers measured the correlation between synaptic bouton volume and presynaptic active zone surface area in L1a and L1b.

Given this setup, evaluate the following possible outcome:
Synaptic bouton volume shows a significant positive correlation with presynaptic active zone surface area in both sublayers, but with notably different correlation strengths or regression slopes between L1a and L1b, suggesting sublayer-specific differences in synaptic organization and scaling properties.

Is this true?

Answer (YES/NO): NO